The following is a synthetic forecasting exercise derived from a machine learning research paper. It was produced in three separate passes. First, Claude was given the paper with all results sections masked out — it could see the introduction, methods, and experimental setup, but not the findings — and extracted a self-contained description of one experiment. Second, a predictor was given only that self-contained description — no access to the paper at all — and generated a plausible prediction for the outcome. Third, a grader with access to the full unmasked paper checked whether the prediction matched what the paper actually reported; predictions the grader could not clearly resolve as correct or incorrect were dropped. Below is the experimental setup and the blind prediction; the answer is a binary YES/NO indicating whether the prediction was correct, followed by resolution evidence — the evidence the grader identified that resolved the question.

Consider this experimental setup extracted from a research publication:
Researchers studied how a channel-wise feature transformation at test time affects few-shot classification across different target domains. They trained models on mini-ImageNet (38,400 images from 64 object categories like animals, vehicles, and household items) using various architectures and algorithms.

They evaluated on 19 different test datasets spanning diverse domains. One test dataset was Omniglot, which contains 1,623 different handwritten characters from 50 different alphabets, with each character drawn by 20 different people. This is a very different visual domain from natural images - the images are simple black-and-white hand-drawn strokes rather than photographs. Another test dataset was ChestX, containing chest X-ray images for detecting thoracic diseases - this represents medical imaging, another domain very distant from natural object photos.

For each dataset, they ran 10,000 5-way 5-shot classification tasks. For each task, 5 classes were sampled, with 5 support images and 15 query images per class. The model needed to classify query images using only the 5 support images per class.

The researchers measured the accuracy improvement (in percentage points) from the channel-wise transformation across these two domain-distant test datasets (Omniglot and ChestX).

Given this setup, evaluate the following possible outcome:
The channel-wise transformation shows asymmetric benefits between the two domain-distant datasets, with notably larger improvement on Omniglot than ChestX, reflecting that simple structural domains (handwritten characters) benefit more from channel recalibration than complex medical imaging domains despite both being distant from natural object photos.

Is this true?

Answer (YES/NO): YES